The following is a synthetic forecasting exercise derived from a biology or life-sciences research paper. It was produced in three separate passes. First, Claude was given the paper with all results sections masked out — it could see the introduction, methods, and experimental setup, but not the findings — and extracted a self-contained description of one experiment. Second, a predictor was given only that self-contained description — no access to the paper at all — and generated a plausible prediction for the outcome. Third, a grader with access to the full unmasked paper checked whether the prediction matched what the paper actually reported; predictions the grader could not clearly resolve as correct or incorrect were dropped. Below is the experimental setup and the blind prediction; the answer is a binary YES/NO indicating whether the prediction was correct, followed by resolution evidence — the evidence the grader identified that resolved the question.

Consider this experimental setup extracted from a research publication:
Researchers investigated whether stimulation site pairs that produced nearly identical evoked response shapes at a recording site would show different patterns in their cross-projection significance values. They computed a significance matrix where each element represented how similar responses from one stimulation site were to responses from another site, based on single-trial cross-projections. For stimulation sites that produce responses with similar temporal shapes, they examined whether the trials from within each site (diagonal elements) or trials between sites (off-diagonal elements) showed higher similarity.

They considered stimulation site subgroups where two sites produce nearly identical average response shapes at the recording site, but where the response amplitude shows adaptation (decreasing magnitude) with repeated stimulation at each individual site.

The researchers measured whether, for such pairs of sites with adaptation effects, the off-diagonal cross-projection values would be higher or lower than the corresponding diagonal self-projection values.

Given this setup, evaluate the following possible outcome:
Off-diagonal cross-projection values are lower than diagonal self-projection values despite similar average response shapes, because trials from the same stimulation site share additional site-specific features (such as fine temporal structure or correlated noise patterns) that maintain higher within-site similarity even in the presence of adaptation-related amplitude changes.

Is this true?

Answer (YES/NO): NO